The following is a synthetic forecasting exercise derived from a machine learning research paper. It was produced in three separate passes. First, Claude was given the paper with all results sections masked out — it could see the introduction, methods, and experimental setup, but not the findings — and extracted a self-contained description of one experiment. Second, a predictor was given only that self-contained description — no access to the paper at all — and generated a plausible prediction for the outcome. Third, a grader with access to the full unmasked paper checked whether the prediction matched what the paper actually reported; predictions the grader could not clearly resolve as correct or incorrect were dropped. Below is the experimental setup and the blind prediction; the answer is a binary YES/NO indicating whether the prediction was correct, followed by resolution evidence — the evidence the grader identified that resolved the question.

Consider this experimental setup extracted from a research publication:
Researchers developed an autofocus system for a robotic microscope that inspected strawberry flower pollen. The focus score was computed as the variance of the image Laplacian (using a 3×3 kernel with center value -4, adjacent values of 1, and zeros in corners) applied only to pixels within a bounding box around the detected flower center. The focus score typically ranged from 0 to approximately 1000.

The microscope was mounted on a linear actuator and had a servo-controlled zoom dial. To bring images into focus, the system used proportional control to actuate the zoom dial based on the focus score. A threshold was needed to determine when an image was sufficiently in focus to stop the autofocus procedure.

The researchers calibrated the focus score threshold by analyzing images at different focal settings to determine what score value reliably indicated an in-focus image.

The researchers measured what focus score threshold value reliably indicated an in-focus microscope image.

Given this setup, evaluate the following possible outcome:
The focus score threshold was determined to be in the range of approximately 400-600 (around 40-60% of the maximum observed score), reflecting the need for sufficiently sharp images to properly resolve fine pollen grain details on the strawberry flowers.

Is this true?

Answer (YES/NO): NO